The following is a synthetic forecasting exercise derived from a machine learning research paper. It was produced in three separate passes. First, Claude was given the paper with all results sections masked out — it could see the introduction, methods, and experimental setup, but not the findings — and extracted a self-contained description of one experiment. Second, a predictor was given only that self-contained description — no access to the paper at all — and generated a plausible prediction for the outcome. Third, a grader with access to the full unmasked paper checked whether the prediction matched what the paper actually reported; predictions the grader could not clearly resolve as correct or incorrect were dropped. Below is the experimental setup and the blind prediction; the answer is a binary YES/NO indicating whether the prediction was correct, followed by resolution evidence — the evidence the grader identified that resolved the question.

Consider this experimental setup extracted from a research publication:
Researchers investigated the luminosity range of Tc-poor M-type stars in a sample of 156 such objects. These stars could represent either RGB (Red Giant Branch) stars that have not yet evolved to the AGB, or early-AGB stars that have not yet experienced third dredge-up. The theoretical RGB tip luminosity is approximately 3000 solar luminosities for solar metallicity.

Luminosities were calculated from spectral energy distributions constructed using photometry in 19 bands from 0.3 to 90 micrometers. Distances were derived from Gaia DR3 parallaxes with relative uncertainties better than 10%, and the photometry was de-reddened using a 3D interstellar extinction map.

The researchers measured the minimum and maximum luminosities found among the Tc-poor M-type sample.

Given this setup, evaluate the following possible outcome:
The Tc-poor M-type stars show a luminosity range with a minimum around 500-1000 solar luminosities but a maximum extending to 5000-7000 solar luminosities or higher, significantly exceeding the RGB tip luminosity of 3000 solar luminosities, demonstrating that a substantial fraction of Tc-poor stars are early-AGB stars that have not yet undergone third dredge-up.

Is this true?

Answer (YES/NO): NO